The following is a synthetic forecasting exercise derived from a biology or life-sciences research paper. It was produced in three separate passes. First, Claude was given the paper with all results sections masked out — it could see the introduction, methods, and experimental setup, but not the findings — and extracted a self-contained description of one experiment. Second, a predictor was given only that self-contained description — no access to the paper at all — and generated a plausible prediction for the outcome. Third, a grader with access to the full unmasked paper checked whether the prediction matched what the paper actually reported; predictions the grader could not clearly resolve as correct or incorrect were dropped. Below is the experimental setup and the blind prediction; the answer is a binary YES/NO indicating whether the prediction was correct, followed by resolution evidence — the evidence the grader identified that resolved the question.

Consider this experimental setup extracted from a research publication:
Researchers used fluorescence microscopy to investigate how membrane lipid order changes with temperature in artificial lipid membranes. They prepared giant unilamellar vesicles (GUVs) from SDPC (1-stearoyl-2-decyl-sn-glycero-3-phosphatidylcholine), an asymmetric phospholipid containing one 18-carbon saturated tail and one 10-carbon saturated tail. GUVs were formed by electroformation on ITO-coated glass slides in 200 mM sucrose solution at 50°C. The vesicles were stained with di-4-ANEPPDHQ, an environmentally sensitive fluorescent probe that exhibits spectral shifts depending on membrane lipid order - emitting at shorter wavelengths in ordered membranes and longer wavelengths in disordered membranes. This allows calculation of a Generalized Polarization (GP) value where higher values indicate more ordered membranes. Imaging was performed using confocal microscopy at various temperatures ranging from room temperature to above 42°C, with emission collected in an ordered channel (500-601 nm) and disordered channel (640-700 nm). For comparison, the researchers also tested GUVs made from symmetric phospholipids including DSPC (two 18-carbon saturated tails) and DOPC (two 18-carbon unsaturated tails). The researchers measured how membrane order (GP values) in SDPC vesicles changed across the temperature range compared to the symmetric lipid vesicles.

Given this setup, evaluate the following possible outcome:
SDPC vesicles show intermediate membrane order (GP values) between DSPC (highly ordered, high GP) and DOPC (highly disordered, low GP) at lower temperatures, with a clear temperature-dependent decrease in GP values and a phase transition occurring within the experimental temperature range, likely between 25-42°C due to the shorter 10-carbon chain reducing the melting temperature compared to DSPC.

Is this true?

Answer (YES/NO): NO